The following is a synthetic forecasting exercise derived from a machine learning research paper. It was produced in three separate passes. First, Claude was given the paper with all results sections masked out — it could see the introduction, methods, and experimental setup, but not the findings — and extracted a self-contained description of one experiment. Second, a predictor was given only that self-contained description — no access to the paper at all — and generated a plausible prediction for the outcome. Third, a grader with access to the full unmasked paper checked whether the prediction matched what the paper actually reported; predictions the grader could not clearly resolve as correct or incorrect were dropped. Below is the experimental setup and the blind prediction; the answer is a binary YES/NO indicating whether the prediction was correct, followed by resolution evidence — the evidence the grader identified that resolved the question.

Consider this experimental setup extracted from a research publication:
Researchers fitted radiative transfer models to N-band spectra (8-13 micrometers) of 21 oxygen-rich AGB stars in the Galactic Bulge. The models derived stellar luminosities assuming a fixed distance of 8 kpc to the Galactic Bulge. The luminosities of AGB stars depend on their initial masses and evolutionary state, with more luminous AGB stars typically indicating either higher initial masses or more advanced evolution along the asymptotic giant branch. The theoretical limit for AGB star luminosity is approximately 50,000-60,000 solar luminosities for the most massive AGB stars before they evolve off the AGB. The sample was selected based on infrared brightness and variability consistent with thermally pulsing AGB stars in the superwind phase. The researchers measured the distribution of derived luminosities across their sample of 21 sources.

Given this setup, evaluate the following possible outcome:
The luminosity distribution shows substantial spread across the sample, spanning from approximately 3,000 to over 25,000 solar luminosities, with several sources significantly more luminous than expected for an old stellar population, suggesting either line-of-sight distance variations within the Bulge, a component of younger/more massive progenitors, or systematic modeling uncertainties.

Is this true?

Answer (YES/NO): YES